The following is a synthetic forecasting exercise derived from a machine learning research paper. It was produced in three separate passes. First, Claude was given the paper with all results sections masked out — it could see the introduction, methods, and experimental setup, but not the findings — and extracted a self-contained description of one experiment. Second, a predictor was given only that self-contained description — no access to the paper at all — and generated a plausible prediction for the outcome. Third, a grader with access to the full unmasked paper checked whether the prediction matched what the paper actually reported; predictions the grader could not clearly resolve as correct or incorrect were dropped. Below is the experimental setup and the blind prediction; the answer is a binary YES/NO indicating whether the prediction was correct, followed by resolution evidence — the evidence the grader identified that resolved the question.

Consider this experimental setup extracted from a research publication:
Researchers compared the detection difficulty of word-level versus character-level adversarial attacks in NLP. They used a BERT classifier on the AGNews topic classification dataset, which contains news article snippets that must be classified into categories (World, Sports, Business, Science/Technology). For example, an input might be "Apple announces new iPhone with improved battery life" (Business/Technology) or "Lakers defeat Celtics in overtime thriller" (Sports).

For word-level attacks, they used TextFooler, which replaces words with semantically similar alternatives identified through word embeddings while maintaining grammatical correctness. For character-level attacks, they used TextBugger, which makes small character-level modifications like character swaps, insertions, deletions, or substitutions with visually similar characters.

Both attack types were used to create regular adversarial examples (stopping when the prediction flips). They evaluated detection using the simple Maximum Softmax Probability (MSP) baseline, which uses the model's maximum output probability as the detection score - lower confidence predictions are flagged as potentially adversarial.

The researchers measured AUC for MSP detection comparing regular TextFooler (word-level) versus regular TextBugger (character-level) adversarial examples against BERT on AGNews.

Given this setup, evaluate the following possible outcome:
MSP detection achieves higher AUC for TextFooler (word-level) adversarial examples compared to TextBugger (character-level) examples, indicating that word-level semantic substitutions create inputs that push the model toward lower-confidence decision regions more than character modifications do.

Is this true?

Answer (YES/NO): YES